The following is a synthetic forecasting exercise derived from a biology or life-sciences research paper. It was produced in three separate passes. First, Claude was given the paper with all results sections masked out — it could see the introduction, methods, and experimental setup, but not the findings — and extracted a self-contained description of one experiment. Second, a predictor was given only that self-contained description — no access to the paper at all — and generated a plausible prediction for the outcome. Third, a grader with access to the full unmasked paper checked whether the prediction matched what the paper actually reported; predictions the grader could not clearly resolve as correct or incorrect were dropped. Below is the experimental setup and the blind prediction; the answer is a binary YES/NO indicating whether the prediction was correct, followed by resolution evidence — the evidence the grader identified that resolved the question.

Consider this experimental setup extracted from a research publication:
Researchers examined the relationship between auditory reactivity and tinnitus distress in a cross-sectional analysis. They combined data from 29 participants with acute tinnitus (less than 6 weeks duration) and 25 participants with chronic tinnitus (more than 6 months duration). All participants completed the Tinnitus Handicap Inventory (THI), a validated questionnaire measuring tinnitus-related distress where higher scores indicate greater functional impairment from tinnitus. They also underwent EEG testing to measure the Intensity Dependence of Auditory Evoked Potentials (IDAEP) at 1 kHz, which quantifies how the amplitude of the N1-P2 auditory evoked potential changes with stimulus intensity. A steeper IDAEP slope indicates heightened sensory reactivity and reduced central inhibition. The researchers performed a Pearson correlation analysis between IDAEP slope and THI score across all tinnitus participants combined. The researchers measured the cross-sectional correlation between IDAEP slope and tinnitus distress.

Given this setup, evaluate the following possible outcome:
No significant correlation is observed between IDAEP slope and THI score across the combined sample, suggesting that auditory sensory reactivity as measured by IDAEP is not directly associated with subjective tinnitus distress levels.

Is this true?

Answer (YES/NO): NO